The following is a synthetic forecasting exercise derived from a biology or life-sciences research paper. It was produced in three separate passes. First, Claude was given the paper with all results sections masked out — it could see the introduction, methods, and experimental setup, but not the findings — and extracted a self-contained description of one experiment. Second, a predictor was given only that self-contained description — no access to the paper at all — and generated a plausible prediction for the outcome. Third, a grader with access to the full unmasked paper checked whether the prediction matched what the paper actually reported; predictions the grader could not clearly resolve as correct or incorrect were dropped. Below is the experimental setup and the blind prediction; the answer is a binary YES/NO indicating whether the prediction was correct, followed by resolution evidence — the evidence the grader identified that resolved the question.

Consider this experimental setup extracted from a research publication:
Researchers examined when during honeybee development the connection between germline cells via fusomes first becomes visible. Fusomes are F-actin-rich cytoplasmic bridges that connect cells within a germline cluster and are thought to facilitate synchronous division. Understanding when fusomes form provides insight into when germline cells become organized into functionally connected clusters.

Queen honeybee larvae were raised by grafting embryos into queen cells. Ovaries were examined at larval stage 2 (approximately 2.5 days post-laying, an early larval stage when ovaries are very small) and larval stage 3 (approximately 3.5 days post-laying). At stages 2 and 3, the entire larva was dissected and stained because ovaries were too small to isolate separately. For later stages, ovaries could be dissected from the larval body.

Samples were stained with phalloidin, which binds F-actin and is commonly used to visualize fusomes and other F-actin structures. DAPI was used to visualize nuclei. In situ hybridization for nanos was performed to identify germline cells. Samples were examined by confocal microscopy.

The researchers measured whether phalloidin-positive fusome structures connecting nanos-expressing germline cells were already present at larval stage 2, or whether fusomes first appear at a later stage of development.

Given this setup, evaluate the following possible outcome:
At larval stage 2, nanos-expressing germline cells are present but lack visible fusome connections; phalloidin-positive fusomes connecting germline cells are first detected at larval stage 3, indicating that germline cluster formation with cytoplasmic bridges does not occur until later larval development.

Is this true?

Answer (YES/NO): YES